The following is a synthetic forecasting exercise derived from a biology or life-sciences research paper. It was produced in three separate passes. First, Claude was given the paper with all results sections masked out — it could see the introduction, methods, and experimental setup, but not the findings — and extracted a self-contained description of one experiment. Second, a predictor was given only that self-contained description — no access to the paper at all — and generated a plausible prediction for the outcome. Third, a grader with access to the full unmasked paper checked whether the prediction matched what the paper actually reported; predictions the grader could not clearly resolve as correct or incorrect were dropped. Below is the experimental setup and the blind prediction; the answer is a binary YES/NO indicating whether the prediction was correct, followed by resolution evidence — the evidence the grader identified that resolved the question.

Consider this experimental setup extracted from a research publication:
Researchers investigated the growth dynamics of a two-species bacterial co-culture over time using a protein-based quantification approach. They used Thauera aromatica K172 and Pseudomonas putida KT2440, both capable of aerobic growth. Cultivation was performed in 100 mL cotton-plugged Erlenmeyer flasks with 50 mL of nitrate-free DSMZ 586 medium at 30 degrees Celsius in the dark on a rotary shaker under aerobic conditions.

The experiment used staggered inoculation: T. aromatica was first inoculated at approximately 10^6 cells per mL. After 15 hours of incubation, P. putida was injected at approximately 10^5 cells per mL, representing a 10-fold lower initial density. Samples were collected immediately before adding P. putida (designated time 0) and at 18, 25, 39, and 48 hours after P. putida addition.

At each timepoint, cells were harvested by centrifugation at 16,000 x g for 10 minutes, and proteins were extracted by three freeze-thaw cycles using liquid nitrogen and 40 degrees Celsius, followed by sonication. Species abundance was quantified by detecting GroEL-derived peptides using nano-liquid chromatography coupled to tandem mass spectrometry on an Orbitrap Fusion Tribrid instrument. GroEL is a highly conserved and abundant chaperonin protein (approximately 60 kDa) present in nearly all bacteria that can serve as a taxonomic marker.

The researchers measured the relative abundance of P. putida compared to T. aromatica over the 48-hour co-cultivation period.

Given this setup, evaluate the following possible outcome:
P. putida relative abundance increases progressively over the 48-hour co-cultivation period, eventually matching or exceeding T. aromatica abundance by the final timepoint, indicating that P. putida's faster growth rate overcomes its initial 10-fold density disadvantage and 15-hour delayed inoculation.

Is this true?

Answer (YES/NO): NO